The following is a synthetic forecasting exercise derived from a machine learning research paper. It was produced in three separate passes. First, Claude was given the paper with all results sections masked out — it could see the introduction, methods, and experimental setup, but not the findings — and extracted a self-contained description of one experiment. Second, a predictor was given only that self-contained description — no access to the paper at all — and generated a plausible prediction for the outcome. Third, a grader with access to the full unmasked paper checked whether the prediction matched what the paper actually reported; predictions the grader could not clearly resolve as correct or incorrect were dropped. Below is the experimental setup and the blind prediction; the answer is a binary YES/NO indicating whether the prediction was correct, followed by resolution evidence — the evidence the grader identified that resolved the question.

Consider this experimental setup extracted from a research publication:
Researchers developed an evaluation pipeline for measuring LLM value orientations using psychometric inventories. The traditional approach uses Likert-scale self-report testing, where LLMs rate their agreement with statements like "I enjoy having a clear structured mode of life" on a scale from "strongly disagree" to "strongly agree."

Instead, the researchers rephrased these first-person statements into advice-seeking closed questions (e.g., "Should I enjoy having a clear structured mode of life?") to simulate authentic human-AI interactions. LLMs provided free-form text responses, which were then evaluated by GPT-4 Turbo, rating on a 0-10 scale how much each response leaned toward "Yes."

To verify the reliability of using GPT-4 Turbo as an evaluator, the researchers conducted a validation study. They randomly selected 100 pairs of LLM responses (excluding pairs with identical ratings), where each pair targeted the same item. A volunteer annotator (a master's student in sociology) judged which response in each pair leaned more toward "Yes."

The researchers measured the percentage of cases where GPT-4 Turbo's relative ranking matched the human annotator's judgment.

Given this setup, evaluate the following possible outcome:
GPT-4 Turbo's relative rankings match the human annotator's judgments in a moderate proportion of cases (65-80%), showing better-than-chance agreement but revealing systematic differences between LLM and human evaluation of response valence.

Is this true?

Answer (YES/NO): NO